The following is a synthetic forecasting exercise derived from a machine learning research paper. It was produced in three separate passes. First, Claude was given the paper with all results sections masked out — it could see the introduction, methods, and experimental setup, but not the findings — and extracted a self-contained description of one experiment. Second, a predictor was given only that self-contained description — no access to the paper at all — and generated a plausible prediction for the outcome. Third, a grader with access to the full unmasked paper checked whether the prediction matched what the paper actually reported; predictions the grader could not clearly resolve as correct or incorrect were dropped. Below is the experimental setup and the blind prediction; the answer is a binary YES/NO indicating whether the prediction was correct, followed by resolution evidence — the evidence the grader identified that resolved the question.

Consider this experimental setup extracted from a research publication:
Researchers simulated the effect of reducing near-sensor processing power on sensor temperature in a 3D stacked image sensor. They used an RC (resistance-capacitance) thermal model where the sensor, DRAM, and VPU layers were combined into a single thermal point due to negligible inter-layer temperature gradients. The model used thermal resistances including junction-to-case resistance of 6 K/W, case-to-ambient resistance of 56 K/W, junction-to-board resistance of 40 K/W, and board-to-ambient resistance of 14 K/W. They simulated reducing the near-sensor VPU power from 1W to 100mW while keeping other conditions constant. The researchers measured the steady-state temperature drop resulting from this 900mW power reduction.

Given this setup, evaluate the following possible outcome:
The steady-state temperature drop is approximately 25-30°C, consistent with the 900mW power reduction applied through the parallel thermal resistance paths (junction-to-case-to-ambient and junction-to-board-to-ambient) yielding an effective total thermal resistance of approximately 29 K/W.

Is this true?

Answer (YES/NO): NO